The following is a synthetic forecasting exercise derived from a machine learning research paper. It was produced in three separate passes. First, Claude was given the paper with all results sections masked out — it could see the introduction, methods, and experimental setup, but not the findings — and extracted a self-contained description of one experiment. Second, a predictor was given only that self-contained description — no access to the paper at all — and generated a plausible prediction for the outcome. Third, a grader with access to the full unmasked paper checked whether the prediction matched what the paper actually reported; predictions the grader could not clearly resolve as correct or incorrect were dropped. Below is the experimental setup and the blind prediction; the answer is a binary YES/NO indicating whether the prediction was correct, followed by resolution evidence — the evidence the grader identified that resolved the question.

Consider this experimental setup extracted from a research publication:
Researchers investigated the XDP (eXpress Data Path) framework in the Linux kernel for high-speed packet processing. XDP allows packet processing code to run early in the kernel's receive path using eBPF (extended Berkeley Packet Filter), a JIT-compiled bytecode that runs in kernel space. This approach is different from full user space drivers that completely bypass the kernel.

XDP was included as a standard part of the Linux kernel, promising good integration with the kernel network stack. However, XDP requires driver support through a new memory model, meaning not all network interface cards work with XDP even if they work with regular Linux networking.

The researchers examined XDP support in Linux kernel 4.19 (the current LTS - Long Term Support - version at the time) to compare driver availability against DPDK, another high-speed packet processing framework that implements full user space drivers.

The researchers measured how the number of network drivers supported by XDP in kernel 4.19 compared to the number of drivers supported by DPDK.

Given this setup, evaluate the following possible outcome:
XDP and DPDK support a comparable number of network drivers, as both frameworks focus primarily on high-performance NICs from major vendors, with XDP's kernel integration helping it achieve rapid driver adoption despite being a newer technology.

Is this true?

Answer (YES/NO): NO